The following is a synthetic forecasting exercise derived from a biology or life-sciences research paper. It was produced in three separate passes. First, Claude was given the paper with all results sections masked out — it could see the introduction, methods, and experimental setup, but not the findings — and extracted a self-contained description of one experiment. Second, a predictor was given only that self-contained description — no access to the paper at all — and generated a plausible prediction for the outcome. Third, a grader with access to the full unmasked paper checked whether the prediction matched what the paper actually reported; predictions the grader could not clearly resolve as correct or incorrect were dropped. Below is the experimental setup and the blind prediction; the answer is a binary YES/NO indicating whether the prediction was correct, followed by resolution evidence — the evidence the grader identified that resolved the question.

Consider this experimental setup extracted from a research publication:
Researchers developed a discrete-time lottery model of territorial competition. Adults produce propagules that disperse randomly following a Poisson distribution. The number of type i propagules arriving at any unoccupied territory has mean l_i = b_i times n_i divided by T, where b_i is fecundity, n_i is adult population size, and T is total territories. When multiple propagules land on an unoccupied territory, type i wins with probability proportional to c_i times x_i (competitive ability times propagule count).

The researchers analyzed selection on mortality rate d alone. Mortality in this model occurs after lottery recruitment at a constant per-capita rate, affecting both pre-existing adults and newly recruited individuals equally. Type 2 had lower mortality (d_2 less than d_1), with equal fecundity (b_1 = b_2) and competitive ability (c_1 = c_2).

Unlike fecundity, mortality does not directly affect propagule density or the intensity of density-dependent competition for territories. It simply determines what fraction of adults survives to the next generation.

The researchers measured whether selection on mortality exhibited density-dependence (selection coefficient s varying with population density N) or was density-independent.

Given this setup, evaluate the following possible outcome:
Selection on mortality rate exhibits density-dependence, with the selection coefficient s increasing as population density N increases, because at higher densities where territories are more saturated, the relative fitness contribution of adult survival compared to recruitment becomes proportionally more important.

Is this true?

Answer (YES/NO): NO